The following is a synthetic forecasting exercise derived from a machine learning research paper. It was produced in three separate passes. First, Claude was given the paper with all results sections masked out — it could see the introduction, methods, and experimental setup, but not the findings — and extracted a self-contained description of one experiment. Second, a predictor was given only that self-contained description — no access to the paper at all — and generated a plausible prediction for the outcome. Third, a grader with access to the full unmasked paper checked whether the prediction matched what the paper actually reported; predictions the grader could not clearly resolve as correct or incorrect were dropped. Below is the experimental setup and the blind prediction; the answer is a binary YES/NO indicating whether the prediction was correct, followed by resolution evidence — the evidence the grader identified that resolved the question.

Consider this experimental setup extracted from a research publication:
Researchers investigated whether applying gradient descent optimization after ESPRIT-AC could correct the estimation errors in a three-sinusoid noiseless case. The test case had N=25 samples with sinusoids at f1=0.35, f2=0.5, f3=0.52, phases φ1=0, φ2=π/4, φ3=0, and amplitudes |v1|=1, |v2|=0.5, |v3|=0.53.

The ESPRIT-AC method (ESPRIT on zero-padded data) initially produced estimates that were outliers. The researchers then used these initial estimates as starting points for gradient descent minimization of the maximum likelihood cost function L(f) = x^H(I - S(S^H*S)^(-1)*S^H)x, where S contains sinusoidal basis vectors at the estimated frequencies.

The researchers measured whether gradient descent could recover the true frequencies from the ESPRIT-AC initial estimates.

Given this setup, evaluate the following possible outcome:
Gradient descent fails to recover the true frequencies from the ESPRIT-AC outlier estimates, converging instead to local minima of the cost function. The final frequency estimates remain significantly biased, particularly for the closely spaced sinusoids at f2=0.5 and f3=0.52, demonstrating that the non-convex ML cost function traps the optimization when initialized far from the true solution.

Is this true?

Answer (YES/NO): YES